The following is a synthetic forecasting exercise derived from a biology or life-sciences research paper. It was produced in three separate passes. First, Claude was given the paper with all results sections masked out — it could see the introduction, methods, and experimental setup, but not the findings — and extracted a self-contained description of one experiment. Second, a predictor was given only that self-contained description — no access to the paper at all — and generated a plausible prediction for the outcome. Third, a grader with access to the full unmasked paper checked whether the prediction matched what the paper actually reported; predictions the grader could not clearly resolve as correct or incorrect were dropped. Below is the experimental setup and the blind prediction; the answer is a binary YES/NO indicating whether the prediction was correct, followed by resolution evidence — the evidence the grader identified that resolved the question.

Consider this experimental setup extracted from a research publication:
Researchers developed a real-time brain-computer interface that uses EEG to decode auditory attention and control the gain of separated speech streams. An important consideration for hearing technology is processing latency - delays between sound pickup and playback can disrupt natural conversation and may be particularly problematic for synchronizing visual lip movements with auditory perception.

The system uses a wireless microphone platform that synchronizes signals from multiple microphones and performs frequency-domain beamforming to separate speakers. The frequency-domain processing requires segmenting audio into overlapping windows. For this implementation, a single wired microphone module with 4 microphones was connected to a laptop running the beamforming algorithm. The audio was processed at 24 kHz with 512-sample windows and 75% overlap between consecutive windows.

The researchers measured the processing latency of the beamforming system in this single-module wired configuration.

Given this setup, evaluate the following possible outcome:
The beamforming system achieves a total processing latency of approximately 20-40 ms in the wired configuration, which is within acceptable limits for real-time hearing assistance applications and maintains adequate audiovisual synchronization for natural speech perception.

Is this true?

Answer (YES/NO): NO